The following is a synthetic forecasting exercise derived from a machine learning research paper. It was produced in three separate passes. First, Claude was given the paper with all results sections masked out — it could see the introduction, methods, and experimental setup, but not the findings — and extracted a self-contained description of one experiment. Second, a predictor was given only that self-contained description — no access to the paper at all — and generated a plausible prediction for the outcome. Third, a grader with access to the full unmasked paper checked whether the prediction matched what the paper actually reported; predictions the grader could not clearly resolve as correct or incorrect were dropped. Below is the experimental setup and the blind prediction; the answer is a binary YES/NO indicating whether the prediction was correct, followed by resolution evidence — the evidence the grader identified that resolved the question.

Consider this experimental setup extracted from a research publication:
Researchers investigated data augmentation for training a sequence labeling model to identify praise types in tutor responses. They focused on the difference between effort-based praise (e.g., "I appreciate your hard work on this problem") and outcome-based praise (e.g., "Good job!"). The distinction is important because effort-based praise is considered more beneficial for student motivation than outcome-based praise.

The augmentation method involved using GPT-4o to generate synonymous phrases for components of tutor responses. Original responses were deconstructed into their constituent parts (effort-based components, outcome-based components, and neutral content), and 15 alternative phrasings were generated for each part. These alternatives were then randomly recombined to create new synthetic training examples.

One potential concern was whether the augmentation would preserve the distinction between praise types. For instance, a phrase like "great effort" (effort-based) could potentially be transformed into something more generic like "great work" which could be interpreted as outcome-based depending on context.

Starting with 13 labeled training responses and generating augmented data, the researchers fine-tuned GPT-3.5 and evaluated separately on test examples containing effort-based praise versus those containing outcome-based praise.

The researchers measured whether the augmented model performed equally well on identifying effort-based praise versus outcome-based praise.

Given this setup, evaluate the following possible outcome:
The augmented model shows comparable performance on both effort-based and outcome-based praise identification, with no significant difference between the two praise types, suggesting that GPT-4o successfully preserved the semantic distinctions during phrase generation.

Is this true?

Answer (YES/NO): NO